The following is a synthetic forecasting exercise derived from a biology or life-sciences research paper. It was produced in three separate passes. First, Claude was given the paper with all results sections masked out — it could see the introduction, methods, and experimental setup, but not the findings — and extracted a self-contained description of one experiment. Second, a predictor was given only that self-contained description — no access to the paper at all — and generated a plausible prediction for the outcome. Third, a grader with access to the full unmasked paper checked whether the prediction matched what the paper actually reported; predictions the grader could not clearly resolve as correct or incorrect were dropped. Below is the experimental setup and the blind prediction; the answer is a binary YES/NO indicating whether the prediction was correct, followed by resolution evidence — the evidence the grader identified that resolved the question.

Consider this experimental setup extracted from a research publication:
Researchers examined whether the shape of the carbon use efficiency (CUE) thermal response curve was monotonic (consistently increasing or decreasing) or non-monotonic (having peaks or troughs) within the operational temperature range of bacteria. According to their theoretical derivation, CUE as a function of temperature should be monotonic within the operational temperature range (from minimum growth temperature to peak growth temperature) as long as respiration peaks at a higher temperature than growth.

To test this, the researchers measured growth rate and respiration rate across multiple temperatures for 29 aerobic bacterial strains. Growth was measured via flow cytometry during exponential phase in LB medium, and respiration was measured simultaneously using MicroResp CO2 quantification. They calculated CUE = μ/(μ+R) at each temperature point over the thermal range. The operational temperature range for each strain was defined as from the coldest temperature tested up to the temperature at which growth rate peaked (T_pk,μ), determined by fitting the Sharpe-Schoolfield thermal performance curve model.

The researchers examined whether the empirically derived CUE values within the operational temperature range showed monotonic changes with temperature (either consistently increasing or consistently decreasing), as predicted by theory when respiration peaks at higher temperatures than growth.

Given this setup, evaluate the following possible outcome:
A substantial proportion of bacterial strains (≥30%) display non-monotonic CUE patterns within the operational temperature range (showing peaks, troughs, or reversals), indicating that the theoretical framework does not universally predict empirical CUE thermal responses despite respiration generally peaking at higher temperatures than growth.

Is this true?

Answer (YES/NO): NO